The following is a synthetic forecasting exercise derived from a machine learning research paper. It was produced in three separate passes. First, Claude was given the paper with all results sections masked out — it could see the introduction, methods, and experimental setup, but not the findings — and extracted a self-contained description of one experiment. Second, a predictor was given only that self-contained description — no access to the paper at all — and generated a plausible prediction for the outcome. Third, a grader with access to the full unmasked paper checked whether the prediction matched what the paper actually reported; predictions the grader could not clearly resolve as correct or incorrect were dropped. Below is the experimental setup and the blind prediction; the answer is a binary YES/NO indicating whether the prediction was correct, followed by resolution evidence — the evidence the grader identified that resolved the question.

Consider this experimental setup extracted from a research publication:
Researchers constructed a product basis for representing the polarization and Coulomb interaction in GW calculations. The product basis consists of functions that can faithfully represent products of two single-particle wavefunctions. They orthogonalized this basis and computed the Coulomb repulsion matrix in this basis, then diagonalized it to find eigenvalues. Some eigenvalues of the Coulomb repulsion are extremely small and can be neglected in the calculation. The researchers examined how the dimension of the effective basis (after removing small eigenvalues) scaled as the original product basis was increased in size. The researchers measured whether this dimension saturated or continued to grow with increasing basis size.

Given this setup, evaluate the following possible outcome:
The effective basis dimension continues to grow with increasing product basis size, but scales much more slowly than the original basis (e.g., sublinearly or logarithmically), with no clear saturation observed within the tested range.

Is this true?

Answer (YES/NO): YES